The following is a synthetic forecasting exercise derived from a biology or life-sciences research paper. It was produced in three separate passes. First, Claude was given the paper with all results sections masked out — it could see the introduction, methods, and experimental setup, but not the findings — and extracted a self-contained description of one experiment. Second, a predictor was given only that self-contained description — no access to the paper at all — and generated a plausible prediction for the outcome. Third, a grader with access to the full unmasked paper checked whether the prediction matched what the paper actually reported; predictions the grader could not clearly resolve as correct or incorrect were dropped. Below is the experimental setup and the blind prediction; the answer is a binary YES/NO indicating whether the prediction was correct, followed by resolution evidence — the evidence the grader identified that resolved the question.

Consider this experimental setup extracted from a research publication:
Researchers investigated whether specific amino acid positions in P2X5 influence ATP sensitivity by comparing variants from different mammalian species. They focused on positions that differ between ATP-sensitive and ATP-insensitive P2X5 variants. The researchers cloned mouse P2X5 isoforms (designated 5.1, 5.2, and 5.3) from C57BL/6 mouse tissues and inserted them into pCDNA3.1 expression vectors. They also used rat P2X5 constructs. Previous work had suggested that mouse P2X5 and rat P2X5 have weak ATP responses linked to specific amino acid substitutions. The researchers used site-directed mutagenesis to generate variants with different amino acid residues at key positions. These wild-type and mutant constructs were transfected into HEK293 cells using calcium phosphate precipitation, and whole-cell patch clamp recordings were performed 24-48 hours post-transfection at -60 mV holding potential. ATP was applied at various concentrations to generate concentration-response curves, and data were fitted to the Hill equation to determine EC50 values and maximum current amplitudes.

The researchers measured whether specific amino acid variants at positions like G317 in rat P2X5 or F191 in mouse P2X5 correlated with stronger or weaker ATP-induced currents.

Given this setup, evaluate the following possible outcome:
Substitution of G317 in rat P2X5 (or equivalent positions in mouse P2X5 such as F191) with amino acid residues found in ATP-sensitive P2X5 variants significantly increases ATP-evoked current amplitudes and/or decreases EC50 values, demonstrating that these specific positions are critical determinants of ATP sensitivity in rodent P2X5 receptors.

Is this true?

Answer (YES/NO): NO